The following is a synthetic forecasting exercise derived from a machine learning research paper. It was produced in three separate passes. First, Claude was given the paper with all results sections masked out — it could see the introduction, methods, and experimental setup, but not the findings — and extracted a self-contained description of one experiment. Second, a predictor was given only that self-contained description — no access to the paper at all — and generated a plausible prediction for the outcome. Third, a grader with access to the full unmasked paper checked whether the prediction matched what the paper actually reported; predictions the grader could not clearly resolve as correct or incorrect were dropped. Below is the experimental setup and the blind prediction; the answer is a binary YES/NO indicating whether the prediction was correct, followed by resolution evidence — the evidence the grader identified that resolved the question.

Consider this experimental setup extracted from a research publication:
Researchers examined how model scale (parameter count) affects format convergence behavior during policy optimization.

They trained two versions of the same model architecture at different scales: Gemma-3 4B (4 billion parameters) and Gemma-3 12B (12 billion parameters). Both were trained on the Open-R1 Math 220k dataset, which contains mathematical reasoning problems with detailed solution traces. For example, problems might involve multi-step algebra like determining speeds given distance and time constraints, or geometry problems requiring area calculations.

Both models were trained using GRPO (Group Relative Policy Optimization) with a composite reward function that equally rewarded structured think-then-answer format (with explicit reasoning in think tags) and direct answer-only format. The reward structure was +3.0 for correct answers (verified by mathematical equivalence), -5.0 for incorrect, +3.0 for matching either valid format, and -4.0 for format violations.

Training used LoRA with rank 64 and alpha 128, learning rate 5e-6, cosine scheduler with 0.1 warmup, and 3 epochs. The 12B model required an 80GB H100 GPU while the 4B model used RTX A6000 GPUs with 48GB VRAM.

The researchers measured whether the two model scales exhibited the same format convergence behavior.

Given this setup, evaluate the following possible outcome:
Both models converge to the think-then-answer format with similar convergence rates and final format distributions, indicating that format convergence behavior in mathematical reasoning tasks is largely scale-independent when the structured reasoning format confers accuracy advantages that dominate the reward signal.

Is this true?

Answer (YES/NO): NO